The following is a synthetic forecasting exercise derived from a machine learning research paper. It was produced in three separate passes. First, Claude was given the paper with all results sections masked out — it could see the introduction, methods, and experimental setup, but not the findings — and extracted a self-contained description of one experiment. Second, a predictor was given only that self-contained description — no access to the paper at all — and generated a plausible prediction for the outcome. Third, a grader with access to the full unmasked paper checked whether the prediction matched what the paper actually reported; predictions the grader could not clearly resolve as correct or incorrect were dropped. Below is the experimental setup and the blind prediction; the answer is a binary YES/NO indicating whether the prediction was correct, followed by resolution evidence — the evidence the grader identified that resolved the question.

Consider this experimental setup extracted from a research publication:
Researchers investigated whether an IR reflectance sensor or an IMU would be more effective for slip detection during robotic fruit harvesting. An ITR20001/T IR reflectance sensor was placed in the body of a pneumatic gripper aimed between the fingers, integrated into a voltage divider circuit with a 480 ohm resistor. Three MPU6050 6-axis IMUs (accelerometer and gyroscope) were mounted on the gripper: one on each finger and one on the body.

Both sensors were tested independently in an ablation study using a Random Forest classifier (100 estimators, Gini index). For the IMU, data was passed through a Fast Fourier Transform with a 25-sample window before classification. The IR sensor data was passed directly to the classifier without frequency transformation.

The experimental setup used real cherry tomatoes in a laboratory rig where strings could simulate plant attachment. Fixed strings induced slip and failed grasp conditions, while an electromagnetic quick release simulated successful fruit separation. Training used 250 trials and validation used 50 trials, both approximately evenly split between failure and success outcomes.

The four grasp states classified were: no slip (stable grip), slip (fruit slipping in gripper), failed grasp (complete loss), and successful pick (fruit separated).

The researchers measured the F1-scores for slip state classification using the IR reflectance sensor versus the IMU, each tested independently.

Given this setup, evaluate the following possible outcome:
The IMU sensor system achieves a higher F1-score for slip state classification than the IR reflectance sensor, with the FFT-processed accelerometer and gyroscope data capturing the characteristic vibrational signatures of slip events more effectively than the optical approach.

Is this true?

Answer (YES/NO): NO